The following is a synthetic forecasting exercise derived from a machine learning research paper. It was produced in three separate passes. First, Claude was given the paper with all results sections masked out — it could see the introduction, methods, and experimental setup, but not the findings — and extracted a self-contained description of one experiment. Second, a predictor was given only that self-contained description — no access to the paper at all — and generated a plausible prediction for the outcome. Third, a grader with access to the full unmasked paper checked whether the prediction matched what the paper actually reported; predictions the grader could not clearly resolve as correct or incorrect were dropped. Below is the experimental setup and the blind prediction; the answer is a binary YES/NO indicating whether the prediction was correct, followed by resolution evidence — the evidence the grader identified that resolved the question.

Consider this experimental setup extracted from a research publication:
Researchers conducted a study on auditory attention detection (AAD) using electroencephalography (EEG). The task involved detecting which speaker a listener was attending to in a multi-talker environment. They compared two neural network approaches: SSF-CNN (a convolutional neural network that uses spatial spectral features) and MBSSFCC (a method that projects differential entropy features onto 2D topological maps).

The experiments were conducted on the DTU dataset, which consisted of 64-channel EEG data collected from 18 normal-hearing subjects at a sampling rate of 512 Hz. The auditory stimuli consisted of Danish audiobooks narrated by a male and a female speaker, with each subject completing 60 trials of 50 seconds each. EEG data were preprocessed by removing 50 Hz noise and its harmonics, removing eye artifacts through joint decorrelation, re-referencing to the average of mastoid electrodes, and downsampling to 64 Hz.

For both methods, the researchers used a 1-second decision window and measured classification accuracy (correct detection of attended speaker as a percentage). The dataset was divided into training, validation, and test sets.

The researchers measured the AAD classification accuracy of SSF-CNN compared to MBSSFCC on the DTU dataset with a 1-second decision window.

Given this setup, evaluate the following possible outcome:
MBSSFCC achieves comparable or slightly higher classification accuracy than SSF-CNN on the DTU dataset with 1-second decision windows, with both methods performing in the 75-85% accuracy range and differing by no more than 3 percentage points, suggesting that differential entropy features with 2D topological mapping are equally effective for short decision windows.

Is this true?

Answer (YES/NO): NO